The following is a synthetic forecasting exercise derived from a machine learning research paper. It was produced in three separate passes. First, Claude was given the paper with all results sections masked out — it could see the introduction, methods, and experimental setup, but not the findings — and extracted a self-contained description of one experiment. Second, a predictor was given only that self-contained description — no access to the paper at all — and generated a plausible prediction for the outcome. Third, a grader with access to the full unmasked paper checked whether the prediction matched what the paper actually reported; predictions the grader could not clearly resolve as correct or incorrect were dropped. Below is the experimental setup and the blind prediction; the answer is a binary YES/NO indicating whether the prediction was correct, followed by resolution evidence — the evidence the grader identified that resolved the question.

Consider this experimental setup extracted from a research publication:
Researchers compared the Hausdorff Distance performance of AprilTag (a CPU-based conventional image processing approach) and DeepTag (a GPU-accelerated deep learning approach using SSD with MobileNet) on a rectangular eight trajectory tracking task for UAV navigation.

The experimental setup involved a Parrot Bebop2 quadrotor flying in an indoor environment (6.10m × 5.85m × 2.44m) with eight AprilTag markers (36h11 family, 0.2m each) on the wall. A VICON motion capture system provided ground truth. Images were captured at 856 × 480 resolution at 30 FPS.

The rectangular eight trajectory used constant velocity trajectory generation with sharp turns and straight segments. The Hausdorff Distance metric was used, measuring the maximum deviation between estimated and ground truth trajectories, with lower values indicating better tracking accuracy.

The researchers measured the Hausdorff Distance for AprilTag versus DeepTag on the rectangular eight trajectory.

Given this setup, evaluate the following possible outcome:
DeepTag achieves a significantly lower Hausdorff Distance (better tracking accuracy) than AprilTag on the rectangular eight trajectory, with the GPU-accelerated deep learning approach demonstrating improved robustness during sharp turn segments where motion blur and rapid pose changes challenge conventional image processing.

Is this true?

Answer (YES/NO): NO